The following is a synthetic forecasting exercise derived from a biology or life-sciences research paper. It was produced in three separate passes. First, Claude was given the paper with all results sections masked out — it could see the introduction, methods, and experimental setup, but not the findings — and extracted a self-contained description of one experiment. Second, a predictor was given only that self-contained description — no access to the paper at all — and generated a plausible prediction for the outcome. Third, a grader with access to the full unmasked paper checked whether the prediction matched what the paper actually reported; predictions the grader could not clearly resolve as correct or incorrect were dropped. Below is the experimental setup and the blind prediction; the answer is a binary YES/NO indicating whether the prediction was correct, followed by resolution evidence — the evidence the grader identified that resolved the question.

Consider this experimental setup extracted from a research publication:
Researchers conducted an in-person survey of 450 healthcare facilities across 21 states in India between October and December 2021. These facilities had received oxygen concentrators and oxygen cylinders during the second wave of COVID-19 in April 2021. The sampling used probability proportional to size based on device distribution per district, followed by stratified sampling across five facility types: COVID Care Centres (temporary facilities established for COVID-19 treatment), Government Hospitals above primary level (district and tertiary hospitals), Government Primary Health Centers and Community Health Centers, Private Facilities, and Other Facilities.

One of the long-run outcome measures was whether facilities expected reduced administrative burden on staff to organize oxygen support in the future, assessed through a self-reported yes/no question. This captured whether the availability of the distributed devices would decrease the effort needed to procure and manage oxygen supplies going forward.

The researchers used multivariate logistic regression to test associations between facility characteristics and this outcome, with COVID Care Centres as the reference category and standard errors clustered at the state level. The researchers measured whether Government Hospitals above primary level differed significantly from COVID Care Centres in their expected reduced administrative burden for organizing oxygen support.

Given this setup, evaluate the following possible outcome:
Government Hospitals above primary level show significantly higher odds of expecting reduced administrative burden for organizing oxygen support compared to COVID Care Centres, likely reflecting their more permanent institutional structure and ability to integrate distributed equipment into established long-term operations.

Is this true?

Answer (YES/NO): NO